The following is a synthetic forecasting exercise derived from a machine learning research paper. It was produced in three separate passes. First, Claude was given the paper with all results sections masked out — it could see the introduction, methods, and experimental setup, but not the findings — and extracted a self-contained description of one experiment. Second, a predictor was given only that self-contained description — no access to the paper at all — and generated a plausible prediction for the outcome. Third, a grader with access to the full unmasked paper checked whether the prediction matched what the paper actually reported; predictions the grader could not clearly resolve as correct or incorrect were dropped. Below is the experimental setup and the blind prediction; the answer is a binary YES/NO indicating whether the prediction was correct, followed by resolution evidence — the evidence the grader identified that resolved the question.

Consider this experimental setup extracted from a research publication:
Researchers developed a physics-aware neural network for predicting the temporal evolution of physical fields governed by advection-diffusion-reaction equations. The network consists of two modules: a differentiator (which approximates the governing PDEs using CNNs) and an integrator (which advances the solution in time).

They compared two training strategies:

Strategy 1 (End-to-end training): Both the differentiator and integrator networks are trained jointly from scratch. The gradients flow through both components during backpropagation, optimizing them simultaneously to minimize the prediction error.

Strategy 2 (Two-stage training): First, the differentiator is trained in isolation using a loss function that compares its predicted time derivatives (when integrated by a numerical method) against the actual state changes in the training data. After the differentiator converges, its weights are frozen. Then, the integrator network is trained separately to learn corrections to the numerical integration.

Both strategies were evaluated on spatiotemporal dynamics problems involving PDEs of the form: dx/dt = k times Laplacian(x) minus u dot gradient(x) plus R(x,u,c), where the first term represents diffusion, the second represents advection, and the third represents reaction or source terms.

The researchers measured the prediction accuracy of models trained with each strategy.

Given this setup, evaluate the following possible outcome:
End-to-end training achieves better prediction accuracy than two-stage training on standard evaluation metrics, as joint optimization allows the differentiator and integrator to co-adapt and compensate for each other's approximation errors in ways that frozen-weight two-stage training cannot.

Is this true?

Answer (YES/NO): NO